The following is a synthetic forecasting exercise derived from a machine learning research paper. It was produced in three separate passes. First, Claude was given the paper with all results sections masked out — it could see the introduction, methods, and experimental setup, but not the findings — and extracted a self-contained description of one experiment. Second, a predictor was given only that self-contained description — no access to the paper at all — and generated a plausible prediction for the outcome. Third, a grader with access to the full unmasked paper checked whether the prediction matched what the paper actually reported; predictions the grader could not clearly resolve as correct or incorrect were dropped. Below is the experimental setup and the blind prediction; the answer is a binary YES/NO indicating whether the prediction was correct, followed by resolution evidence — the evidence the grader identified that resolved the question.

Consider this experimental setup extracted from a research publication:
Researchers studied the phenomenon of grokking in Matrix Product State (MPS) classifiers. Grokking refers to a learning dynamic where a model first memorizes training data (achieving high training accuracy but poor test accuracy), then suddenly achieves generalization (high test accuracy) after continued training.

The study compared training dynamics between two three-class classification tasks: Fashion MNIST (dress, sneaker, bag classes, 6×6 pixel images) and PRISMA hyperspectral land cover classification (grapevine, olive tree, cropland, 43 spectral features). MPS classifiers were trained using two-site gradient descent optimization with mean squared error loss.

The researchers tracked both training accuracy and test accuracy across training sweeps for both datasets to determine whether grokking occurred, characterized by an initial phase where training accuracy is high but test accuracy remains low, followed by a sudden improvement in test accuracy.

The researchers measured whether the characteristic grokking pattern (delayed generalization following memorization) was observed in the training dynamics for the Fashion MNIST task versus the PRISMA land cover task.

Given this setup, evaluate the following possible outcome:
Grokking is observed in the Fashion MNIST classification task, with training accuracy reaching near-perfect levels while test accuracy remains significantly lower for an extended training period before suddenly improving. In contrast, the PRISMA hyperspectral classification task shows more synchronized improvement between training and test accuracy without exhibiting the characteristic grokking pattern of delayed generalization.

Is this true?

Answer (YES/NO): NO